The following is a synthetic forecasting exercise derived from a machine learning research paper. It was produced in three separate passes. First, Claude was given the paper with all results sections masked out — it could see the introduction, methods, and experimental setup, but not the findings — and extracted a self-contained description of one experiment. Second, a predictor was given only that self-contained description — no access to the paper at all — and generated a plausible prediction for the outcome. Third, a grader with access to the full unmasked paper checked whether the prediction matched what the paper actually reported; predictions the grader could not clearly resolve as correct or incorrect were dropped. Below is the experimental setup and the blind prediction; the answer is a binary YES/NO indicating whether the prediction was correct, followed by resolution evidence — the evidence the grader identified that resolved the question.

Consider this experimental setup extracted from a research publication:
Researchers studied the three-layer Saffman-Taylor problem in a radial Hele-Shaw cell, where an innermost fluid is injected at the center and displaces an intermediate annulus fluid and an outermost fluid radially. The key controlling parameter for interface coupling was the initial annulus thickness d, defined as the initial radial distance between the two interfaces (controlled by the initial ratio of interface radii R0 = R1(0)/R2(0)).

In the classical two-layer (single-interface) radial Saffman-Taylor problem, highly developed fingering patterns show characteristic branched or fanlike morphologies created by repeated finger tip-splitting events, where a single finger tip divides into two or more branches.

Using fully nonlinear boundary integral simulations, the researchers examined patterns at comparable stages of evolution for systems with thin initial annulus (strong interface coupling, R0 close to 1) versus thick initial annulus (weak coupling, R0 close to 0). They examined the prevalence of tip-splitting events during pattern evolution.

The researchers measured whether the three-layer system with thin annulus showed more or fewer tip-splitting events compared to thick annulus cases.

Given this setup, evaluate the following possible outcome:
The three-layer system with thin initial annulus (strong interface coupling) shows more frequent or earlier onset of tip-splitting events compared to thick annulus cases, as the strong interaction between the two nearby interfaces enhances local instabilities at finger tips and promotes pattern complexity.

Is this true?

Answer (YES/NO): NO